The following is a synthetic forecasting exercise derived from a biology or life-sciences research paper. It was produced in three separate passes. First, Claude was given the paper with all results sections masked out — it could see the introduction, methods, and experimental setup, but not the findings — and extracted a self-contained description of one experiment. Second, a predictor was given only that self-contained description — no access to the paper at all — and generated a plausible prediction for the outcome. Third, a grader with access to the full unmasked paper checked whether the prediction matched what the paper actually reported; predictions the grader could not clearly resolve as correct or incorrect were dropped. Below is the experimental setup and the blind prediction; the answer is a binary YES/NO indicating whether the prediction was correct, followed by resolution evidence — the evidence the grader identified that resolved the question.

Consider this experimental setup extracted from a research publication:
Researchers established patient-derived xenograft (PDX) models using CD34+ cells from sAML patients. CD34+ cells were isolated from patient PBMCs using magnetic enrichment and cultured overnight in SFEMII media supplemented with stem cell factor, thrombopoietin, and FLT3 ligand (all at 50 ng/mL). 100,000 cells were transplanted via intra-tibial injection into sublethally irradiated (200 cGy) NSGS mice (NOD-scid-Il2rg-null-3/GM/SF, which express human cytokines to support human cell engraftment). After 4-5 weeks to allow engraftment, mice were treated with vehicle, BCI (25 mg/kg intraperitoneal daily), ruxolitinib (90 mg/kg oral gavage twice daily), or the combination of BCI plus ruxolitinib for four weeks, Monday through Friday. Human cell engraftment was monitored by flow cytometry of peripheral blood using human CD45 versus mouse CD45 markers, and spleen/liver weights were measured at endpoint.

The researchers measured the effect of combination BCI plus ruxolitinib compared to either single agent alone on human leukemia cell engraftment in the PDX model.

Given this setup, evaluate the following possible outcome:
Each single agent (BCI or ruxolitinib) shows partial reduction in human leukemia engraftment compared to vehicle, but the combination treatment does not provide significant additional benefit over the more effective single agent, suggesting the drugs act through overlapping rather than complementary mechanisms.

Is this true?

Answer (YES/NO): NO